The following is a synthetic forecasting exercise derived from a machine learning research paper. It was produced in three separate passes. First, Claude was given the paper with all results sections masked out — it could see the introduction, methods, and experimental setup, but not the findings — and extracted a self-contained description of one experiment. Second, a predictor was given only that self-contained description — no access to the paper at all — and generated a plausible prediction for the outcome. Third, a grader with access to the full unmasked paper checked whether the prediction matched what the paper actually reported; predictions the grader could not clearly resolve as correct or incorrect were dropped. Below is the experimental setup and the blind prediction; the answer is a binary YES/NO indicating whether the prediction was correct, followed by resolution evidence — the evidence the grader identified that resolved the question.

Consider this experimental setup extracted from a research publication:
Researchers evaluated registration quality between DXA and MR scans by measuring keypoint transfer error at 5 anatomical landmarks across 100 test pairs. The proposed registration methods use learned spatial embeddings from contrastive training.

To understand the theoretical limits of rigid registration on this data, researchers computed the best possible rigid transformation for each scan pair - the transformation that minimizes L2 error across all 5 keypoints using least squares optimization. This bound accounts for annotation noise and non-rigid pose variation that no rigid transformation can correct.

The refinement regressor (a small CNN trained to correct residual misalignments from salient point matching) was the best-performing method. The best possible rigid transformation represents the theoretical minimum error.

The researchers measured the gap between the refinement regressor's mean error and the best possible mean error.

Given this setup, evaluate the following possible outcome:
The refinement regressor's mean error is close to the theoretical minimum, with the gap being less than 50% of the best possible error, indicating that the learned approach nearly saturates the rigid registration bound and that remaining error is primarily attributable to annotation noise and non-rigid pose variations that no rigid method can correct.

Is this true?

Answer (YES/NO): NO